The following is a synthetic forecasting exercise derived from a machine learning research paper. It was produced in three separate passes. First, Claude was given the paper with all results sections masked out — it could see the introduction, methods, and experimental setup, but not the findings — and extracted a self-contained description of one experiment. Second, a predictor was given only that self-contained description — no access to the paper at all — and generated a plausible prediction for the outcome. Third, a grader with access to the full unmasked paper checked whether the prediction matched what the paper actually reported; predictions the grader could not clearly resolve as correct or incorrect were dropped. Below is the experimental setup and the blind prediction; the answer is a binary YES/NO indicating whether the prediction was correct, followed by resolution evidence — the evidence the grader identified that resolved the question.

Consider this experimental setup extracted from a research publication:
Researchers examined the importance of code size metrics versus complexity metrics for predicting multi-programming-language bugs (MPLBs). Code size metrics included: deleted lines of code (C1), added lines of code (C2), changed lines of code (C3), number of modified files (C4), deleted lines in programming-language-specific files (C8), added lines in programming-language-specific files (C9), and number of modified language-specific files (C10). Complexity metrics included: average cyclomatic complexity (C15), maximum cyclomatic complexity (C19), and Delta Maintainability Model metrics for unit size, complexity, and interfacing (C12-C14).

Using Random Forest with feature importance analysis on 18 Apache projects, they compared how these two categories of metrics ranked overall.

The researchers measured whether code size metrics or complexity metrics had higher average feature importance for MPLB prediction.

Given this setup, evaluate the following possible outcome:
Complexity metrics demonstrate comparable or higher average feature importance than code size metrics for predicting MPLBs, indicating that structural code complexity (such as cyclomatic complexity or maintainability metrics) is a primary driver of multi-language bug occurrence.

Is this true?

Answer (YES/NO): NO